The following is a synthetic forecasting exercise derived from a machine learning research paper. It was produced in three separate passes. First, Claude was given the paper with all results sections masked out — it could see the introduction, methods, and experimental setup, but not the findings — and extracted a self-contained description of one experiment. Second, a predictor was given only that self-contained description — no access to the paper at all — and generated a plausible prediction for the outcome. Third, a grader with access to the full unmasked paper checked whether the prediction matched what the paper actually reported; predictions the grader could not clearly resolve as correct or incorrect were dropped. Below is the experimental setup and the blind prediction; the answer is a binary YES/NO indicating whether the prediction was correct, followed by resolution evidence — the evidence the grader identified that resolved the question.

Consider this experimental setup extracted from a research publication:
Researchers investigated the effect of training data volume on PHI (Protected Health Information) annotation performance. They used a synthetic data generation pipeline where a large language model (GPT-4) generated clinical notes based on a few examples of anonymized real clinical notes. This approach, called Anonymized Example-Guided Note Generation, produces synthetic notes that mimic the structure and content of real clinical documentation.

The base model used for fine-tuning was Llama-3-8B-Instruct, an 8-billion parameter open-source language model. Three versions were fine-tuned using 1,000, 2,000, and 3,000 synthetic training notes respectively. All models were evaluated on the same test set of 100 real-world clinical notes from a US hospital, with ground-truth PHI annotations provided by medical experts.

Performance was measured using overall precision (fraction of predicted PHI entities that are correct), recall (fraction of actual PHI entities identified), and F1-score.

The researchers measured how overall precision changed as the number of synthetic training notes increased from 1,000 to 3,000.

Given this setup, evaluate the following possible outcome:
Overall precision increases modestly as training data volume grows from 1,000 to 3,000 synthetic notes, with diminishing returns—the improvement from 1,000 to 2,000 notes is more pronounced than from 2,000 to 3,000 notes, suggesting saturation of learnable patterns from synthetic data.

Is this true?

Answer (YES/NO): YES